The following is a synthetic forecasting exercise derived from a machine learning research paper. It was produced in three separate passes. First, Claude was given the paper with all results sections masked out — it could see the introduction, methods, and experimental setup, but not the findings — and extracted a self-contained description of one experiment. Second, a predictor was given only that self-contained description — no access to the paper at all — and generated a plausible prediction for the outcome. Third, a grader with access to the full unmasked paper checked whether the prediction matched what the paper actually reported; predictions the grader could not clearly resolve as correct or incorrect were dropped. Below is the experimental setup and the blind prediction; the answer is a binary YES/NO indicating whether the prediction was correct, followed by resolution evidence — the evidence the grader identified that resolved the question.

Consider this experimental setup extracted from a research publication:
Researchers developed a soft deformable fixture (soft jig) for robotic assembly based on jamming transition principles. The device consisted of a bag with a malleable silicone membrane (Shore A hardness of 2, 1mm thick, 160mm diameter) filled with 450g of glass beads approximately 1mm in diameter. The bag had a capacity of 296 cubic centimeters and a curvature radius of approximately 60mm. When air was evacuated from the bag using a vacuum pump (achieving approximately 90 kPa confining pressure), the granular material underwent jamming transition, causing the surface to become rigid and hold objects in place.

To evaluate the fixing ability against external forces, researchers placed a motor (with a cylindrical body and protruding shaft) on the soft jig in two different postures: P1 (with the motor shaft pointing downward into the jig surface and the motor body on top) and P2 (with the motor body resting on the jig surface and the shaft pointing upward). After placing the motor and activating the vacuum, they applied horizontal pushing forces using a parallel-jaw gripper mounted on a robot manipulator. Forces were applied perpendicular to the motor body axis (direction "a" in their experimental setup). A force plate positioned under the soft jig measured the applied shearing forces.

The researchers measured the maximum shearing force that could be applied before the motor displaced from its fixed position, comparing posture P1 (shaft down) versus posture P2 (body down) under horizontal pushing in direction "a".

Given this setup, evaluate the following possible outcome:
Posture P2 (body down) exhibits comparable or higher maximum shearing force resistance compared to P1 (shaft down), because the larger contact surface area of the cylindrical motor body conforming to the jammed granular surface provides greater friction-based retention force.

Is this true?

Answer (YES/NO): NO